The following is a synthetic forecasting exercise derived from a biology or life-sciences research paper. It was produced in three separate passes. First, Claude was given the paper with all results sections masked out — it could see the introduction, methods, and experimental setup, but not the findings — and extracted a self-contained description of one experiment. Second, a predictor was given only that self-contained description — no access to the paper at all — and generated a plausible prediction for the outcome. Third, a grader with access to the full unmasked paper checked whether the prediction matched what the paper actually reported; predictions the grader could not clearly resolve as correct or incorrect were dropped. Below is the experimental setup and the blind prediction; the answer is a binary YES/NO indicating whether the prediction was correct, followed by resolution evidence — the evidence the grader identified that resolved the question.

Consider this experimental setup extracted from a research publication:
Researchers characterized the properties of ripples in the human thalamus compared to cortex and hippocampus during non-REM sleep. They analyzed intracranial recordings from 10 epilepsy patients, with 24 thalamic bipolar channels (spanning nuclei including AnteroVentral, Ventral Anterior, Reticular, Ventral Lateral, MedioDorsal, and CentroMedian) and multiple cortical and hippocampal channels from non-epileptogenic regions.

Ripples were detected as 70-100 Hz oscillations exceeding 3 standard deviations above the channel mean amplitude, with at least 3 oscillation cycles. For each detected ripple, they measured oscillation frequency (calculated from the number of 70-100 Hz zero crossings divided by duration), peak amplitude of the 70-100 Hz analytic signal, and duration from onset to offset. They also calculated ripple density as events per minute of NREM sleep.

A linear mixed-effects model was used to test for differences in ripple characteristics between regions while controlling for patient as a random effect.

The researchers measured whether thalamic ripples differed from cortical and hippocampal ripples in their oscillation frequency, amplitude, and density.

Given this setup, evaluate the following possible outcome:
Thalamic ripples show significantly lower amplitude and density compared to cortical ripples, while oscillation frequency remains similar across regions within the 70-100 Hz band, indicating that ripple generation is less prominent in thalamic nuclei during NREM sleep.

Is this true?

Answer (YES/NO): NO